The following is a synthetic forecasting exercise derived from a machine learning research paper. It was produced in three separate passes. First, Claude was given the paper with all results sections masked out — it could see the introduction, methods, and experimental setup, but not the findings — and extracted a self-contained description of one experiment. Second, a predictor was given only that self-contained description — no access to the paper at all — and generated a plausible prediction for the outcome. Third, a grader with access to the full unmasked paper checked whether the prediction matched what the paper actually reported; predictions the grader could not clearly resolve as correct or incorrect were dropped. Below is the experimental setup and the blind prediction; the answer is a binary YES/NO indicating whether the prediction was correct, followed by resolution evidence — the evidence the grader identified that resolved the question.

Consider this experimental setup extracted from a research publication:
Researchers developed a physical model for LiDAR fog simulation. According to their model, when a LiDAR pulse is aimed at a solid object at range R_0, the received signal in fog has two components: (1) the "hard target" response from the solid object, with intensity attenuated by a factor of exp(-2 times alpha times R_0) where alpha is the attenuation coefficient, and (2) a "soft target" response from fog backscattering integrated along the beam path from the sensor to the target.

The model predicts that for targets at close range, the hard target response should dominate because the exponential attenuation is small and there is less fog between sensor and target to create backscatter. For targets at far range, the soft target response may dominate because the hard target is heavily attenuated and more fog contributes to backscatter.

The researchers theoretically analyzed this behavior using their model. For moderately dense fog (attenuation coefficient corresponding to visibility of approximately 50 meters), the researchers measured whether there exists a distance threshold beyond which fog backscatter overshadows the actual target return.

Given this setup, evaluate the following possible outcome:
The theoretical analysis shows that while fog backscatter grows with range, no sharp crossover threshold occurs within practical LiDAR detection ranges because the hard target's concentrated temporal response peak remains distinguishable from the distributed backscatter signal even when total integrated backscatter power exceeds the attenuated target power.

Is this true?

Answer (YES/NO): NO